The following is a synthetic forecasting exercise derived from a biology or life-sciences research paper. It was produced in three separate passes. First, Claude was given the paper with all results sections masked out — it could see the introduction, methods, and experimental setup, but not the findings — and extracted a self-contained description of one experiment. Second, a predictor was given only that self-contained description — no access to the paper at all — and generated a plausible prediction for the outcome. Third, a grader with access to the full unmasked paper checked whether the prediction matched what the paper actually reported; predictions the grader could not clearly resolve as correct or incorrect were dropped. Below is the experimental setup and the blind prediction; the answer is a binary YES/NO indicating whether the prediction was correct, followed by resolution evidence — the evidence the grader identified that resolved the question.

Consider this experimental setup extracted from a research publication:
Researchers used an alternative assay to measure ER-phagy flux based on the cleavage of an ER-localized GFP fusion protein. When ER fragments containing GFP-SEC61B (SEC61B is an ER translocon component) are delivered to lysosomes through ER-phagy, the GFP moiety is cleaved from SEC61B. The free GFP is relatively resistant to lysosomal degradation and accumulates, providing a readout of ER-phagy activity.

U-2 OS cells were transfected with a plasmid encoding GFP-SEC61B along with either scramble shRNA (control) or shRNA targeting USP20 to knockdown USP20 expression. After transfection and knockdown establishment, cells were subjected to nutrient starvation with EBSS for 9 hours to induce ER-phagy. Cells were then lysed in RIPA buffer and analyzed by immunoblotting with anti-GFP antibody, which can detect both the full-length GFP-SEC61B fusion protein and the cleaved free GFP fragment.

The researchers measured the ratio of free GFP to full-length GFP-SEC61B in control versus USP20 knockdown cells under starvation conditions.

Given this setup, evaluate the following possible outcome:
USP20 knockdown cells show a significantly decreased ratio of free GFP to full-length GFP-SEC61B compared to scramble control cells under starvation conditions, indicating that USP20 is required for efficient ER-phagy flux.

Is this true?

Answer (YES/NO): YES